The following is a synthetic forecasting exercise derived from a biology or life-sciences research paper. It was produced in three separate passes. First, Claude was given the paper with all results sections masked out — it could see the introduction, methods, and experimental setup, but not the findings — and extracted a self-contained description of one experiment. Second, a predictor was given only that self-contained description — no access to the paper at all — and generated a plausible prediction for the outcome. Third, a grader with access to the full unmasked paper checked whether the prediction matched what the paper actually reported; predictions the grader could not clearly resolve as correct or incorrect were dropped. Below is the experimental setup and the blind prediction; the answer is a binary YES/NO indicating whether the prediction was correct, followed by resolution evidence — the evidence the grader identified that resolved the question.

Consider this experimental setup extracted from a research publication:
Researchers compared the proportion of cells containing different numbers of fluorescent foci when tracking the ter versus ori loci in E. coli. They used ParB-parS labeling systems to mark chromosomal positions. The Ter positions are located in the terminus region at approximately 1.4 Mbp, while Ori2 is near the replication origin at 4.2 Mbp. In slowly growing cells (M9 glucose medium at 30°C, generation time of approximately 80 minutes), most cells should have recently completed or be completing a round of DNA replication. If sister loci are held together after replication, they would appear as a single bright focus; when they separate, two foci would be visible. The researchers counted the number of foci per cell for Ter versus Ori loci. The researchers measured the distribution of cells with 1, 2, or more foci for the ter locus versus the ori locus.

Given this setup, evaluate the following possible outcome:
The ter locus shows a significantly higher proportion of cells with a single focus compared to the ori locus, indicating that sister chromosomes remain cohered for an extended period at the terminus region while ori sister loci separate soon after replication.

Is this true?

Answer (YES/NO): YES